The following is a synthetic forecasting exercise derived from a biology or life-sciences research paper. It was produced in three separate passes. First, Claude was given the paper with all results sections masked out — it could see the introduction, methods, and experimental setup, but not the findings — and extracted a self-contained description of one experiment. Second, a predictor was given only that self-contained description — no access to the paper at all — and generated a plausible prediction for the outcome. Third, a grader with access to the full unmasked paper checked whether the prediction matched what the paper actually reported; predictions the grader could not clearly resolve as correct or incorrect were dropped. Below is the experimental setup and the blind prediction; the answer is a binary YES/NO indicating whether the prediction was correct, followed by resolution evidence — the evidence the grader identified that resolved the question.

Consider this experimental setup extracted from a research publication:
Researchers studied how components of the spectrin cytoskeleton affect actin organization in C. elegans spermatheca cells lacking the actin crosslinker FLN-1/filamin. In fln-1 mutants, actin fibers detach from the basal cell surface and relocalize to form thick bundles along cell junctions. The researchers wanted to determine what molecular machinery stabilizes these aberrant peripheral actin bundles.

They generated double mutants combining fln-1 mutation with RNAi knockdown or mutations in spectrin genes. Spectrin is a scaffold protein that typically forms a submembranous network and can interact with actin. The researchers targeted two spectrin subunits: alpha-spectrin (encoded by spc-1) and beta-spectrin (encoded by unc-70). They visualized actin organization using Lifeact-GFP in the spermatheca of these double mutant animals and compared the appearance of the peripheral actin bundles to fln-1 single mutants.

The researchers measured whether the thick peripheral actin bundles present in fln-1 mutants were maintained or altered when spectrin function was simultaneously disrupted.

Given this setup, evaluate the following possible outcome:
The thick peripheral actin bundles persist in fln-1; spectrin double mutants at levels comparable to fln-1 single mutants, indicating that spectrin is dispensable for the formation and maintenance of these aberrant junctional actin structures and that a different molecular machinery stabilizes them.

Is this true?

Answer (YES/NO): NO